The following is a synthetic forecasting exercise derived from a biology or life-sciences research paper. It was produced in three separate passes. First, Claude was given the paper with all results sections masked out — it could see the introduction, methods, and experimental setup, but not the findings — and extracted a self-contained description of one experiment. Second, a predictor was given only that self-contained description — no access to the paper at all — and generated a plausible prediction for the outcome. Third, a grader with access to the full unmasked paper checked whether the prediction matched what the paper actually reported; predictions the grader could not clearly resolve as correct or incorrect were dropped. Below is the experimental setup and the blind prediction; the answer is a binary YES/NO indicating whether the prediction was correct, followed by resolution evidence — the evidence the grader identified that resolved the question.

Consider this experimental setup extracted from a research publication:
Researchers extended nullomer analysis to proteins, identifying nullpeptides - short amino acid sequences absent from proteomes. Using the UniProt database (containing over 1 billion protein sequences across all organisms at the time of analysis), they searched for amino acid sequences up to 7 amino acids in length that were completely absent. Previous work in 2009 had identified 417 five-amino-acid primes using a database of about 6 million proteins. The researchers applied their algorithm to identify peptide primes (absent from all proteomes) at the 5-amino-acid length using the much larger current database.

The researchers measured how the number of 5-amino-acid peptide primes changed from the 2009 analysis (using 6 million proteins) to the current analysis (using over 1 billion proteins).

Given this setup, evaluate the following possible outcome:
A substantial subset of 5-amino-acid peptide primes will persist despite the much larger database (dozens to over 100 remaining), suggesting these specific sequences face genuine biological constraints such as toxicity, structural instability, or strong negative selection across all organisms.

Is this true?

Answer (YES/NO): NO